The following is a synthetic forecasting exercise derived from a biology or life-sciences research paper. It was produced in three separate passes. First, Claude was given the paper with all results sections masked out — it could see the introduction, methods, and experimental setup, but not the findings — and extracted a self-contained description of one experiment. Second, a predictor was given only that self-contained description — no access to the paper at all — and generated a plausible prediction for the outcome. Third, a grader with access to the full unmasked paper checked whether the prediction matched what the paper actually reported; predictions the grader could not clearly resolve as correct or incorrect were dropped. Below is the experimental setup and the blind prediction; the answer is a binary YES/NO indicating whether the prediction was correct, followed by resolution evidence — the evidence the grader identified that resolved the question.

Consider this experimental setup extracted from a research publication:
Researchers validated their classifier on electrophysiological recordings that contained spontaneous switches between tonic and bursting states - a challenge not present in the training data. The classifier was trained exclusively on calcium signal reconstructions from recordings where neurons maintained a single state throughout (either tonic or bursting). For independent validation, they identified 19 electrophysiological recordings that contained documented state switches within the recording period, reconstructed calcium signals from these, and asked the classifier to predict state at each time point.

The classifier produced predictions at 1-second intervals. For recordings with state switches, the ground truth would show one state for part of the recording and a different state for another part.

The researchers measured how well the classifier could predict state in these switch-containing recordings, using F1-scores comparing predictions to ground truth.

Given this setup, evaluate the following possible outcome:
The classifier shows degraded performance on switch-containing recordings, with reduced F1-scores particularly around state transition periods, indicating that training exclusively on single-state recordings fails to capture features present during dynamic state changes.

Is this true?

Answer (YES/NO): YES